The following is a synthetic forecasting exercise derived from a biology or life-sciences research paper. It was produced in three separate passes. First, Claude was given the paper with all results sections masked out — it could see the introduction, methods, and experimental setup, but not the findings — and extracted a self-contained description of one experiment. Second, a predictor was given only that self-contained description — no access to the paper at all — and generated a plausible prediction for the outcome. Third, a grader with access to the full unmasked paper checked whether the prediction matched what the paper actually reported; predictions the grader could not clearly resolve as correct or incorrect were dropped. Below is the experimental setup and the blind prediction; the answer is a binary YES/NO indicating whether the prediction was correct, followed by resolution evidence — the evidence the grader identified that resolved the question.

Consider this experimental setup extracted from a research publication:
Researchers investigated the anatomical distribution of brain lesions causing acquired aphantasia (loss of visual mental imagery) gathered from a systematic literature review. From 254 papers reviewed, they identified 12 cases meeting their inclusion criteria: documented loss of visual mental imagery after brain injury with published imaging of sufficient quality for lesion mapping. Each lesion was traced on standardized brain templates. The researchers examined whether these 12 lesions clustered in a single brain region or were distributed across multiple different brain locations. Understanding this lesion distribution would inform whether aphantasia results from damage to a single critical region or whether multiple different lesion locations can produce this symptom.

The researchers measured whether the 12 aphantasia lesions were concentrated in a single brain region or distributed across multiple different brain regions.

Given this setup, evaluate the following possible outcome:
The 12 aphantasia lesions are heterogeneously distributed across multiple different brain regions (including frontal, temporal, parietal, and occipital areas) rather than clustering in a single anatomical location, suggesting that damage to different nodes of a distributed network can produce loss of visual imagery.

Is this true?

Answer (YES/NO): YES